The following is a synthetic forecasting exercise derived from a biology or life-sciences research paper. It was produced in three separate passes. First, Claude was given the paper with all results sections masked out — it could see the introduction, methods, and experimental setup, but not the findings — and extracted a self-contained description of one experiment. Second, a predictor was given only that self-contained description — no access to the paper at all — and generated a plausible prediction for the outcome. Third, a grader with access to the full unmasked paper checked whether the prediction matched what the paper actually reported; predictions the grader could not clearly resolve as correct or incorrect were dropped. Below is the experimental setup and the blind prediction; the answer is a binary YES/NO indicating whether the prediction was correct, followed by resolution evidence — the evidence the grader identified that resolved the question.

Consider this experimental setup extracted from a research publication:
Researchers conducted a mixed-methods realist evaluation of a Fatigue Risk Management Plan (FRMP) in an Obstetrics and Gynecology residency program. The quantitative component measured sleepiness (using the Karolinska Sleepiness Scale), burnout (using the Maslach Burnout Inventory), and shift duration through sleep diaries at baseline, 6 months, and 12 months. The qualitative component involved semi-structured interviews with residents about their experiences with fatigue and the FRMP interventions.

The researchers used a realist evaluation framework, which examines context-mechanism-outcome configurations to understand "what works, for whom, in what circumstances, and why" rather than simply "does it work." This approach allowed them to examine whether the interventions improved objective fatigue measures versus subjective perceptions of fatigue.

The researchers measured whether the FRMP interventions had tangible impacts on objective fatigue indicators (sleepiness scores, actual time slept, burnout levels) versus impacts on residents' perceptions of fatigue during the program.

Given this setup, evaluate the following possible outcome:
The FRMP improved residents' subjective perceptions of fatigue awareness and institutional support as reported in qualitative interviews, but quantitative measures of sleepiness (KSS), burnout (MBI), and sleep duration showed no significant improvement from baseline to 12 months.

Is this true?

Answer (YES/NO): YES